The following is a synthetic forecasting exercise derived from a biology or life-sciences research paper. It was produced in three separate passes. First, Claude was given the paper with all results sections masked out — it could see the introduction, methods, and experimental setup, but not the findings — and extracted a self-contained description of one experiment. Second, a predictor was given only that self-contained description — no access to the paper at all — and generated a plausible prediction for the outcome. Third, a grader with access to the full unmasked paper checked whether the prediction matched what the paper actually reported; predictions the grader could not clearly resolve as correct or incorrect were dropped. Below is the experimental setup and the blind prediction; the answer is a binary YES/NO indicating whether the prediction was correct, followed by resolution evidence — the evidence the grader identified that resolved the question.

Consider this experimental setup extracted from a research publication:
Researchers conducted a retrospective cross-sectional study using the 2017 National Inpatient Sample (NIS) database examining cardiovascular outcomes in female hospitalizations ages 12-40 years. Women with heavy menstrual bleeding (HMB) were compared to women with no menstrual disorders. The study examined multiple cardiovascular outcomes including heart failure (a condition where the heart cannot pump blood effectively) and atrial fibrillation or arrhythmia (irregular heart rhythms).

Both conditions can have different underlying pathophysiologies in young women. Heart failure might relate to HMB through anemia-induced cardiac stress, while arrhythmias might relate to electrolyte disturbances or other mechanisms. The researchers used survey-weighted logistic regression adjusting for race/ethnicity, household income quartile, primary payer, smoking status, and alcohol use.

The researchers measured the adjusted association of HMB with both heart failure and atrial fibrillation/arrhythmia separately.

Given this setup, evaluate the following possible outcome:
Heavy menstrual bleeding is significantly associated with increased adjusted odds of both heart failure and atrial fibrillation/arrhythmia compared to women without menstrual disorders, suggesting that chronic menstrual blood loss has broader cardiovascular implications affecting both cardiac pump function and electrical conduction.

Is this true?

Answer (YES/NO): YES